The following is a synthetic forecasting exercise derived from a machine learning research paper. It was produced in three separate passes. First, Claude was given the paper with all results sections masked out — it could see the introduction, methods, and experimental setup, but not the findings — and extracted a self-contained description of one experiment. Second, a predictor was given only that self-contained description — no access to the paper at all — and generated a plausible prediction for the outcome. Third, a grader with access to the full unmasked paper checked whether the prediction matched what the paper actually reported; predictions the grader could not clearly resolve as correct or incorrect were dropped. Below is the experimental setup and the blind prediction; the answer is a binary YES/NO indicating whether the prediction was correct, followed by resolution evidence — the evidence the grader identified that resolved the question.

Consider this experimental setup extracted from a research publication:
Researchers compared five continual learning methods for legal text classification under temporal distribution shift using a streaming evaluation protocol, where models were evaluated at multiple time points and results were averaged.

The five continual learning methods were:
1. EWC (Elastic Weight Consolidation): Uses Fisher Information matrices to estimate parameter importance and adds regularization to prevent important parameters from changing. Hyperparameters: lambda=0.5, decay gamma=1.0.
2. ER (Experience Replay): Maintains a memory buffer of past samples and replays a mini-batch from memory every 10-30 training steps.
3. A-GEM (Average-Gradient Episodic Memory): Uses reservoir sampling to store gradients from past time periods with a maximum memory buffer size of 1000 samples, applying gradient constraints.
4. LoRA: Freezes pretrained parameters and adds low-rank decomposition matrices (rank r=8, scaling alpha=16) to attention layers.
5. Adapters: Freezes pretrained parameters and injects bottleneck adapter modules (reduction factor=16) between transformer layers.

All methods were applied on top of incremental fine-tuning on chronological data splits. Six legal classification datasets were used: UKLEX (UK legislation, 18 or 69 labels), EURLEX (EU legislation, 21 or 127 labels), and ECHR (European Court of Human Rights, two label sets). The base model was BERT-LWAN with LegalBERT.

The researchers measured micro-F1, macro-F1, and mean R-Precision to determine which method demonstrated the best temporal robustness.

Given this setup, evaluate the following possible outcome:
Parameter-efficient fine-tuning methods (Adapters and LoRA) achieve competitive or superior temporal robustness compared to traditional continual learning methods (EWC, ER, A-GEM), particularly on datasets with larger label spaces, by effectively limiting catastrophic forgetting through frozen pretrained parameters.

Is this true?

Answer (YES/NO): NO